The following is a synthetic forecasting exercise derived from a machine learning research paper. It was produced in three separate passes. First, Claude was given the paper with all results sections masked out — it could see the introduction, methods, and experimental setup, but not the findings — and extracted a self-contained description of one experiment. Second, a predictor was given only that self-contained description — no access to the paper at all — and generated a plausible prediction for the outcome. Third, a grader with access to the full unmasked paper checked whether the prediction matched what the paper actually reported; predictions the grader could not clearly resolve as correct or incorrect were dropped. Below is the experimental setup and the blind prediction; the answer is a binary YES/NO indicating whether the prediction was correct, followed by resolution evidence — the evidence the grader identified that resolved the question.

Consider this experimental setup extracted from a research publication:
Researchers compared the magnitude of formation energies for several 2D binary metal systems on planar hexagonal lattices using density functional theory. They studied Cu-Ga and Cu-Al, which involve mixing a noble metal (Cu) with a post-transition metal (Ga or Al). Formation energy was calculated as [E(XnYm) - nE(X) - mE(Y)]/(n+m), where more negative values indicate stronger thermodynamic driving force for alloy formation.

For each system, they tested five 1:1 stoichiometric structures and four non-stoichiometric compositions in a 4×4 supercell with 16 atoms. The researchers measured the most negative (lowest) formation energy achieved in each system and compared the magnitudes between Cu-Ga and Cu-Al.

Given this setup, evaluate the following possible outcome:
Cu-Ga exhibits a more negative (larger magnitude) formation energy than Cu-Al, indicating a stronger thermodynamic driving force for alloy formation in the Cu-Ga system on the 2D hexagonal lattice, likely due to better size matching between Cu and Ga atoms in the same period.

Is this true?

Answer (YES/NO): NO